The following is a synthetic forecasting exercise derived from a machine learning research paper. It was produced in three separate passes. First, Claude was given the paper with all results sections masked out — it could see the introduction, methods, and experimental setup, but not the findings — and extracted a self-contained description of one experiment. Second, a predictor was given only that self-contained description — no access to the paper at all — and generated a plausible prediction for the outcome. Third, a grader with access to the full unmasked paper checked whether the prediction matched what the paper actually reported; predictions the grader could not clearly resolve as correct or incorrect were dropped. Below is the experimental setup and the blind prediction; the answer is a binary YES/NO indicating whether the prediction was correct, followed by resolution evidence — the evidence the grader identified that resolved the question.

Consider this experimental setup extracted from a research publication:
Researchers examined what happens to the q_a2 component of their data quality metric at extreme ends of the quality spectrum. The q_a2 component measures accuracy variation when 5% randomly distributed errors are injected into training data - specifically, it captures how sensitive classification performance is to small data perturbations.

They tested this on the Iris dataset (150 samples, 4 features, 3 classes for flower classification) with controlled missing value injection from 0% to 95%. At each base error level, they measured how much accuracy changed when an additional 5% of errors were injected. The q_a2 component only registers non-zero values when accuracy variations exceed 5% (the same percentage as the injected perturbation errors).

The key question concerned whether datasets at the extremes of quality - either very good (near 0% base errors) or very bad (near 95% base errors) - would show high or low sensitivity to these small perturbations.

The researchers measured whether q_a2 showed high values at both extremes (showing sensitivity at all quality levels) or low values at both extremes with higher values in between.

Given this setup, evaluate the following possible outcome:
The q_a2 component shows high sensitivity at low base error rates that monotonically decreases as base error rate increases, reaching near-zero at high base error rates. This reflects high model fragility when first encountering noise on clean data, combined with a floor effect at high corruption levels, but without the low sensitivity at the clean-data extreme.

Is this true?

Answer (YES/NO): NO